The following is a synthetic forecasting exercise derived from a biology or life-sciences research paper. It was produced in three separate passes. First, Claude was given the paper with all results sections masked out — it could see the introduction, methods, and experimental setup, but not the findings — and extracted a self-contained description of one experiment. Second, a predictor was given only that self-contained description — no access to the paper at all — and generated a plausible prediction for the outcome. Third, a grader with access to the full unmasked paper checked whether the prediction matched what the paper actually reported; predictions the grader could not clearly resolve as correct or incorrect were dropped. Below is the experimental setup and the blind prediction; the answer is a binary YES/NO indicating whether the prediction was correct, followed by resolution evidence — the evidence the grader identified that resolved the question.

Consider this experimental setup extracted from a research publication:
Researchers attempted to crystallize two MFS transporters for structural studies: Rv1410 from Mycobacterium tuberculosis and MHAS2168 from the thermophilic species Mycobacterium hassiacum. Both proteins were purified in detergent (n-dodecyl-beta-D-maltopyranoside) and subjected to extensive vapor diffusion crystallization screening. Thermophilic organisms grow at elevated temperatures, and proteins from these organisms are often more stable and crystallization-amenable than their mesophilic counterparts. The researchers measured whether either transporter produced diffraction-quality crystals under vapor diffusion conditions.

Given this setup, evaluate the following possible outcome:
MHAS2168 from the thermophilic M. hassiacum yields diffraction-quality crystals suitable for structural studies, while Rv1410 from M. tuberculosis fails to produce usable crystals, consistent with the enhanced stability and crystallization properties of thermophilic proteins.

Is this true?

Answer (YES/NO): YES